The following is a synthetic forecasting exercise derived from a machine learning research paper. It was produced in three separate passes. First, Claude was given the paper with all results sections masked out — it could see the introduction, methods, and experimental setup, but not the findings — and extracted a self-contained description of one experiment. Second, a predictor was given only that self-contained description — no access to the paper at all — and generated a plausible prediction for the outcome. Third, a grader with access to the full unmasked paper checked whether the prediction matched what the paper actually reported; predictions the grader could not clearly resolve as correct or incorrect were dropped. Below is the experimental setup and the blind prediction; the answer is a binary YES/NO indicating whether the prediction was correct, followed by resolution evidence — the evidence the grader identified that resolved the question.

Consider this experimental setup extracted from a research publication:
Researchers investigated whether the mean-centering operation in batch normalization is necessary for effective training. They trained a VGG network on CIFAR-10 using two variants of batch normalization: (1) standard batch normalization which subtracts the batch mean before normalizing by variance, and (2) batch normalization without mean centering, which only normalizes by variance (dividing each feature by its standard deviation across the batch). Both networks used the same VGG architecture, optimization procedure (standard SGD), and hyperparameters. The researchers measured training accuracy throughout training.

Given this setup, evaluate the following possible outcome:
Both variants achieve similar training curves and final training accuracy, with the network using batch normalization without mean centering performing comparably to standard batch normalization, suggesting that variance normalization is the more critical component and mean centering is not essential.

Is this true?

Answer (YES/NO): YES